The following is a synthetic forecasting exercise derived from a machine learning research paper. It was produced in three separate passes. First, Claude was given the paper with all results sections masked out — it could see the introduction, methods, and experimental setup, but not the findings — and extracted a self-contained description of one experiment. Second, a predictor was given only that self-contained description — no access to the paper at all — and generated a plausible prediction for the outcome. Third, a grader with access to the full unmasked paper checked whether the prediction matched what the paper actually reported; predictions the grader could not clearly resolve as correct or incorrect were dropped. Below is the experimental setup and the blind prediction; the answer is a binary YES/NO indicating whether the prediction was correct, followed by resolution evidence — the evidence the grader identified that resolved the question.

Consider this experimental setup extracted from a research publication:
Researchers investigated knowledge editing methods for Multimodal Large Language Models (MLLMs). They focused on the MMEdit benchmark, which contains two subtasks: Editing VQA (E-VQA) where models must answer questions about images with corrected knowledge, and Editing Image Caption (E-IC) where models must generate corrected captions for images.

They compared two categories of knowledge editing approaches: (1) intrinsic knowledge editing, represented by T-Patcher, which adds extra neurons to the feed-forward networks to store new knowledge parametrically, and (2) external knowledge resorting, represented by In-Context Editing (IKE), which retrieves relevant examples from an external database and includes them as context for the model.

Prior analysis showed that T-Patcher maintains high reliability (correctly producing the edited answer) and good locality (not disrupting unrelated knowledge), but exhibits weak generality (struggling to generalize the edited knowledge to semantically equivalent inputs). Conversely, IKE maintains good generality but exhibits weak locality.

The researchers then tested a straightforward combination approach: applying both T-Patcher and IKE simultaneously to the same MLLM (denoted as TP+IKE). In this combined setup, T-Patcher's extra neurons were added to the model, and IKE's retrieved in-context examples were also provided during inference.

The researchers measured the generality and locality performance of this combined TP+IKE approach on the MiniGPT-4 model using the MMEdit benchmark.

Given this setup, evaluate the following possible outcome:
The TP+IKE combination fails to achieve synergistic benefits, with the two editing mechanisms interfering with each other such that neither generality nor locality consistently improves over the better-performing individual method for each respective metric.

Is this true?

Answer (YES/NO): YES